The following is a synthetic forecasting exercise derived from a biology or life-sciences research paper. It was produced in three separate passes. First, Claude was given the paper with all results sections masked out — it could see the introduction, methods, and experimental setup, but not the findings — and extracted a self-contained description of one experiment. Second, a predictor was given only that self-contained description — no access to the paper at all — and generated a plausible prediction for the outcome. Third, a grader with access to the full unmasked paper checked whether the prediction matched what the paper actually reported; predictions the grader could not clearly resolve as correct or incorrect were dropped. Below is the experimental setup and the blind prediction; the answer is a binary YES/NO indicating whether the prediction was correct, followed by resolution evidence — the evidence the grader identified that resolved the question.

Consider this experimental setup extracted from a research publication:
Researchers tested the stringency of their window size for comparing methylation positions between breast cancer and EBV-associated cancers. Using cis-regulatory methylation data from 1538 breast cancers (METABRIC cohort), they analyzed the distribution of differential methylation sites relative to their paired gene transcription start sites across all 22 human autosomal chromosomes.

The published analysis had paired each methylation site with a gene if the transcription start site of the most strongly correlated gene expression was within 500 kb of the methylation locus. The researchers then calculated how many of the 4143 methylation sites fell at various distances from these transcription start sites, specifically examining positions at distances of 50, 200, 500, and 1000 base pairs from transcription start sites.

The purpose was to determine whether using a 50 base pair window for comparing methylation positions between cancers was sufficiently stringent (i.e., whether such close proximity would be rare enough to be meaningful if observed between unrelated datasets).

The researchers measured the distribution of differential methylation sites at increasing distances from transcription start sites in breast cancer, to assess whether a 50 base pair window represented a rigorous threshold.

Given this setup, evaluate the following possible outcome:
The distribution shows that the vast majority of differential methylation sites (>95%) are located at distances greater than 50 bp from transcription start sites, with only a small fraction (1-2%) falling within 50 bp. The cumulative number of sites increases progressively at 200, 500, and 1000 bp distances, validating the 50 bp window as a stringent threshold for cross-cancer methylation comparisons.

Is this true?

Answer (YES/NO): NO